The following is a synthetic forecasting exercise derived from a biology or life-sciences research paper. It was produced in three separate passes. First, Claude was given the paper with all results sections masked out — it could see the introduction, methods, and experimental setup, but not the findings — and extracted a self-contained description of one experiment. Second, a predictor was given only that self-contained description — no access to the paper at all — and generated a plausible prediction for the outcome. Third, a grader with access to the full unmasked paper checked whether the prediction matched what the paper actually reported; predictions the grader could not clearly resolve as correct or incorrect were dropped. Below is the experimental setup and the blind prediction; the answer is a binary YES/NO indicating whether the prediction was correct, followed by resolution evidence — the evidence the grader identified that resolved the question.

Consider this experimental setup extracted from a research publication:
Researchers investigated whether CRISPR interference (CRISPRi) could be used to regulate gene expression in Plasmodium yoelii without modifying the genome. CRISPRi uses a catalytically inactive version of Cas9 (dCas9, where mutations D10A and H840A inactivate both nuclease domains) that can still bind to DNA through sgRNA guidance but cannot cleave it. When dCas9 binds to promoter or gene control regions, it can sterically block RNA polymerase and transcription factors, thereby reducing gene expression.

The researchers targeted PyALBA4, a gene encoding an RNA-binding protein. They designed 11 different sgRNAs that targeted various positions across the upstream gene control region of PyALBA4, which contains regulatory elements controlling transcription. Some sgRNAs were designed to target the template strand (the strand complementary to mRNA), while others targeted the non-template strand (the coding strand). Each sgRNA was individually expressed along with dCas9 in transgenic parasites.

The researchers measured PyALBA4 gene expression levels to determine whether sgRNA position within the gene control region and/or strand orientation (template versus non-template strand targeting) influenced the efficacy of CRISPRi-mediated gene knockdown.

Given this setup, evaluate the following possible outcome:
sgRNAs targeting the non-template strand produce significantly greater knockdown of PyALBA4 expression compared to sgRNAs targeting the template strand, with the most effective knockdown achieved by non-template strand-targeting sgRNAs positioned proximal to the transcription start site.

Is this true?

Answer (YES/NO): NO